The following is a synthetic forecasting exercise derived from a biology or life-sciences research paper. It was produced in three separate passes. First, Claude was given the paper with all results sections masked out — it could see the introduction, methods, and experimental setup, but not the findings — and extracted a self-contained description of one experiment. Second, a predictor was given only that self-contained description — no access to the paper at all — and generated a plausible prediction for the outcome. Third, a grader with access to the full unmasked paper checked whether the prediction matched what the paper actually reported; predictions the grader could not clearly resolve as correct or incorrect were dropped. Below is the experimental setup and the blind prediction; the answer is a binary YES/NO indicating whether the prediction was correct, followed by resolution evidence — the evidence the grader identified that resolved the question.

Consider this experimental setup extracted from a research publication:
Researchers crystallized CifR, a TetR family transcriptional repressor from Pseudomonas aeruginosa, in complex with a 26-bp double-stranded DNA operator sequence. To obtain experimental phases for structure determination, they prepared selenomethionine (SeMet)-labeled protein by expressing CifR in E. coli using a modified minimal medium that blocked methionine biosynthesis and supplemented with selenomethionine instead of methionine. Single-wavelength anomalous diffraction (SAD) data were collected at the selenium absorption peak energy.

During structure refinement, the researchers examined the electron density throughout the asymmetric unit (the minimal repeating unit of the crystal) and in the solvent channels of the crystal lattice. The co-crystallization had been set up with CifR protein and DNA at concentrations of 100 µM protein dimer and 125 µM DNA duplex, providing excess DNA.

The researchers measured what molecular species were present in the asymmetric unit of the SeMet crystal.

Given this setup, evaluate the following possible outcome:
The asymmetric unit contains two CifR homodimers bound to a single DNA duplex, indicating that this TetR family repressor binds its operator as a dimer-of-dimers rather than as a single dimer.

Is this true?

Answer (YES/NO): NO